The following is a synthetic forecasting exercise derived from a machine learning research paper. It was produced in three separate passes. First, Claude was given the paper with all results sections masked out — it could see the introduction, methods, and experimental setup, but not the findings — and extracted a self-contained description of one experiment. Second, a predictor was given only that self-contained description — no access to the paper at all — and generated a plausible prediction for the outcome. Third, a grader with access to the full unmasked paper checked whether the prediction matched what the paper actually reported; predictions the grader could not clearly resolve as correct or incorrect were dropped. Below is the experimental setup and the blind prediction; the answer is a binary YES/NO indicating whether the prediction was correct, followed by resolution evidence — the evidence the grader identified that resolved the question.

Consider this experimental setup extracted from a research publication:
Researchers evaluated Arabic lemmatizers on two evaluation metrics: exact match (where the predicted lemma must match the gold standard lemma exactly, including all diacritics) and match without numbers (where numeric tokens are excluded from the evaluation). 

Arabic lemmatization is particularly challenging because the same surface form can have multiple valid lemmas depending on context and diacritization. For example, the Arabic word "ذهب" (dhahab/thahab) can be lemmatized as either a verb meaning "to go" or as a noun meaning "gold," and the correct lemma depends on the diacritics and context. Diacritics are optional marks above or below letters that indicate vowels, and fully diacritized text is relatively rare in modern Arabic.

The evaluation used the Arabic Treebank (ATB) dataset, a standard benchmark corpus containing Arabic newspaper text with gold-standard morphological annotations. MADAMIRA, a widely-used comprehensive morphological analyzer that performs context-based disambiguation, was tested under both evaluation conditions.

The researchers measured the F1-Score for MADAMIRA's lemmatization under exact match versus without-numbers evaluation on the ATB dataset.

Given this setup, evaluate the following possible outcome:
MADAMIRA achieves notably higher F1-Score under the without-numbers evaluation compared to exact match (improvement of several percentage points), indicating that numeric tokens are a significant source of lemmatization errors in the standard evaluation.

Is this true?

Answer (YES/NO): YES